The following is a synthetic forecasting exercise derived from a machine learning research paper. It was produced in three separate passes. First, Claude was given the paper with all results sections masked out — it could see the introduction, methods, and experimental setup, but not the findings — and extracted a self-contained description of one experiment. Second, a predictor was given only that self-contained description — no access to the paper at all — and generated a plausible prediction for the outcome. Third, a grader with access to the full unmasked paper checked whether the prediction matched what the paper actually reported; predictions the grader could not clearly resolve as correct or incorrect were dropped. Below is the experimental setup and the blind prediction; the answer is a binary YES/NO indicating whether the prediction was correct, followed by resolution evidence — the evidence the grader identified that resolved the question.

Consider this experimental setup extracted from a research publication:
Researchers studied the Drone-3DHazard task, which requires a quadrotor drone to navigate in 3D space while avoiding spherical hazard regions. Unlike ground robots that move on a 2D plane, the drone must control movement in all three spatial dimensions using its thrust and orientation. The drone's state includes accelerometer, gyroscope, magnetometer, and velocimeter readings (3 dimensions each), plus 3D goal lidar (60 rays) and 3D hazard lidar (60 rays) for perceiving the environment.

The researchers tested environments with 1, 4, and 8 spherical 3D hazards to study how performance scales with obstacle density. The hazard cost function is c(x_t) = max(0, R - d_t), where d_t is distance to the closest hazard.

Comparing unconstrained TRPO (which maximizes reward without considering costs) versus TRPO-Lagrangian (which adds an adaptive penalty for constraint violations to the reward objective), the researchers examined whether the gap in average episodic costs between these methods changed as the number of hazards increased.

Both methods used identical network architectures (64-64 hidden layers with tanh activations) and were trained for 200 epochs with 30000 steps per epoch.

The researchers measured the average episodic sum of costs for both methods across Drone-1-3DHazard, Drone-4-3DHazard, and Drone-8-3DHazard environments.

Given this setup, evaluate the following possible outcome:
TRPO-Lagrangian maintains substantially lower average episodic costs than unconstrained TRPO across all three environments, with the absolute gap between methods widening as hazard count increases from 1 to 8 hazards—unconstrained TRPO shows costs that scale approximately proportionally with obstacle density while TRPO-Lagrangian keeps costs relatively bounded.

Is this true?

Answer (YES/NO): NO